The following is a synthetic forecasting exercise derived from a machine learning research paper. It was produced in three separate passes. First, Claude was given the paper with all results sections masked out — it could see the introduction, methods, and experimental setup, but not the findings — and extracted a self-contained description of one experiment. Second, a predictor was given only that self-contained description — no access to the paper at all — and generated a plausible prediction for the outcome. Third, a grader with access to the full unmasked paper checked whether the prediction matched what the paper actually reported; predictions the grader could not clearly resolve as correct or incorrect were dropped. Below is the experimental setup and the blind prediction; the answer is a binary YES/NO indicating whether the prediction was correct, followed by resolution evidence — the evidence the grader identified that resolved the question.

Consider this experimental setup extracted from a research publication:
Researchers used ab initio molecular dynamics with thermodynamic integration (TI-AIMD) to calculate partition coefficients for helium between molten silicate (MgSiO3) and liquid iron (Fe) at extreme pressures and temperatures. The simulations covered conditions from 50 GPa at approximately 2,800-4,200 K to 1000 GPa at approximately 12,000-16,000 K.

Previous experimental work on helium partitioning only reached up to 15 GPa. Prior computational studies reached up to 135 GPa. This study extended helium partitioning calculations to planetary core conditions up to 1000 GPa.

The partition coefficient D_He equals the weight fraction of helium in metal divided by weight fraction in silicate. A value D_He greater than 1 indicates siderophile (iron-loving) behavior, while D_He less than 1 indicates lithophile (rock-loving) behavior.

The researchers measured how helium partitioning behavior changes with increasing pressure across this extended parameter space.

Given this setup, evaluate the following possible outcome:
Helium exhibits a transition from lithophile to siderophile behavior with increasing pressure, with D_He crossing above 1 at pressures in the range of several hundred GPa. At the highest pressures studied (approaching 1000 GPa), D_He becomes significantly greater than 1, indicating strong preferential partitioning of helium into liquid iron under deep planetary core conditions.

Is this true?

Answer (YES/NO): NO